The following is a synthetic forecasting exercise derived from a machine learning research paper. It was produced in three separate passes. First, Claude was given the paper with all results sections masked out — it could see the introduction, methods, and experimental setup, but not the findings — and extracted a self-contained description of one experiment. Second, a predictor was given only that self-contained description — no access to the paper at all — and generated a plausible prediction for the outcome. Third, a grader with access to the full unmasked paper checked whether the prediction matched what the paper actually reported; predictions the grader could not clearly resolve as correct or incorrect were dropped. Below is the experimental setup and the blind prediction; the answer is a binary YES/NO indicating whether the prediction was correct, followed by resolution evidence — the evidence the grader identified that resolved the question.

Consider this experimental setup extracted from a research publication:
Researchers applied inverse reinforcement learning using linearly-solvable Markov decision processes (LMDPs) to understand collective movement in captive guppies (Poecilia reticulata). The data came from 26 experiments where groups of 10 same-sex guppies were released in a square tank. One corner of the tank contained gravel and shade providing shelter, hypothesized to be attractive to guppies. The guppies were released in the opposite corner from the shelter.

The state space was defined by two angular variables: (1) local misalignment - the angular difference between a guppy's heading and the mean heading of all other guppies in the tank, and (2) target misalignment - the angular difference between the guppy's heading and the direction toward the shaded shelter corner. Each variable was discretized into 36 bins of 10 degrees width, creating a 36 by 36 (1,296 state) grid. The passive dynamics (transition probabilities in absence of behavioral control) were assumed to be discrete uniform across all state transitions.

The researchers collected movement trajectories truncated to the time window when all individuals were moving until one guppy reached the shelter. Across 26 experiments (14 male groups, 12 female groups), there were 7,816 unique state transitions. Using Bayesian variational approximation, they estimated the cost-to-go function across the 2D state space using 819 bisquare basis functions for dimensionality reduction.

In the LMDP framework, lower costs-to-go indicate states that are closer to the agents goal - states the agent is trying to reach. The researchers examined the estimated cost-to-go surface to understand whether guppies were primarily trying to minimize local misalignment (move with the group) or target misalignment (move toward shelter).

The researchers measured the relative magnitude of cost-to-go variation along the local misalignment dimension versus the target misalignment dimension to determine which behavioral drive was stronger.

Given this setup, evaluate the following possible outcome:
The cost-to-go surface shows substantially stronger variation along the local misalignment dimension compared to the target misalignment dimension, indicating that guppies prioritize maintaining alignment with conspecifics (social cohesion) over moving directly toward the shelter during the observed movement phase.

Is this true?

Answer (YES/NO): YES